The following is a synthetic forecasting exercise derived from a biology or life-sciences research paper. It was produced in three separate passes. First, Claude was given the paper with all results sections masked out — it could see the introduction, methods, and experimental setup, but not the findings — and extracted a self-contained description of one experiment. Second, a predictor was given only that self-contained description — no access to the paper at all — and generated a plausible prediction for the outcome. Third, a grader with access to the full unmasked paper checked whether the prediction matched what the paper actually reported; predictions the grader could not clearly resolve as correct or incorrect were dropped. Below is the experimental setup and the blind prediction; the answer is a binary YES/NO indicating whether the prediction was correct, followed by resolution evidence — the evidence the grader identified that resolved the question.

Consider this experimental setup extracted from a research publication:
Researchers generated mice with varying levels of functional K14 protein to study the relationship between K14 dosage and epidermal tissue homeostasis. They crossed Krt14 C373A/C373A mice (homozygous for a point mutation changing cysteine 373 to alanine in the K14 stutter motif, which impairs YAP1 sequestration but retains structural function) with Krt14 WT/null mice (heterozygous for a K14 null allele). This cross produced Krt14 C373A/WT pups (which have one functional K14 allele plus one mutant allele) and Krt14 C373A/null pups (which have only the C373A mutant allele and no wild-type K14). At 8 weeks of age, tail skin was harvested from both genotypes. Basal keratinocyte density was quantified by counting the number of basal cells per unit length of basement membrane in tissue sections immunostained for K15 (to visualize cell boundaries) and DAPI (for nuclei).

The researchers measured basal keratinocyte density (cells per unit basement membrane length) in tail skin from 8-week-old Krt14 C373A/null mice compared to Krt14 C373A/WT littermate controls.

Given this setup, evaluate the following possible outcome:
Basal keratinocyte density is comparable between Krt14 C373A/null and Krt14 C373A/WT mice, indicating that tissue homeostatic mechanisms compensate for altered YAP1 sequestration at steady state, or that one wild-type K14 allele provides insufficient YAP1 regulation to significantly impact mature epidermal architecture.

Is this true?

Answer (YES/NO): NO